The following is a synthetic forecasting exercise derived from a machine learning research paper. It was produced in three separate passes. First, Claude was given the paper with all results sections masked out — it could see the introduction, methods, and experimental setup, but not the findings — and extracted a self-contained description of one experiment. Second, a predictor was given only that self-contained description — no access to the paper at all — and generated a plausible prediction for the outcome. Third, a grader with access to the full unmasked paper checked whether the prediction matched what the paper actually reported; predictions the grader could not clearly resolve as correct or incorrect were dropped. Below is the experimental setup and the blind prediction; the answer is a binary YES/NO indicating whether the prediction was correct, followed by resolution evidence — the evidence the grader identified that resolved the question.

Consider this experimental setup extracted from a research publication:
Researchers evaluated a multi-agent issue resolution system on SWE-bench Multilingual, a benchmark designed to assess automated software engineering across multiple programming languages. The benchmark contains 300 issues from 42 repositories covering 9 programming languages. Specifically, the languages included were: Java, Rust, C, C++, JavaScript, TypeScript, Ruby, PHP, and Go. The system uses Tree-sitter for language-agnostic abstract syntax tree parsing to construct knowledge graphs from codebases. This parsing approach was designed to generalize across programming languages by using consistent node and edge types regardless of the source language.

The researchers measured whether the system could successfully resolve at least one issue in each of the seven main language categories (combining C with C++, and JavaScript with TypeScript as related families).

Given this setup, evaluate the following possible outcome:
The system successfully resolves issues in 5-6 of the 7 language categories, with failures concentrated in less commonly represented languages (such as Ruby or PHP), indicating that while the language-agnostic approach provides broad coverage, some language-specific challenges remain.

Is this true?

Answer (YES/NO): NO